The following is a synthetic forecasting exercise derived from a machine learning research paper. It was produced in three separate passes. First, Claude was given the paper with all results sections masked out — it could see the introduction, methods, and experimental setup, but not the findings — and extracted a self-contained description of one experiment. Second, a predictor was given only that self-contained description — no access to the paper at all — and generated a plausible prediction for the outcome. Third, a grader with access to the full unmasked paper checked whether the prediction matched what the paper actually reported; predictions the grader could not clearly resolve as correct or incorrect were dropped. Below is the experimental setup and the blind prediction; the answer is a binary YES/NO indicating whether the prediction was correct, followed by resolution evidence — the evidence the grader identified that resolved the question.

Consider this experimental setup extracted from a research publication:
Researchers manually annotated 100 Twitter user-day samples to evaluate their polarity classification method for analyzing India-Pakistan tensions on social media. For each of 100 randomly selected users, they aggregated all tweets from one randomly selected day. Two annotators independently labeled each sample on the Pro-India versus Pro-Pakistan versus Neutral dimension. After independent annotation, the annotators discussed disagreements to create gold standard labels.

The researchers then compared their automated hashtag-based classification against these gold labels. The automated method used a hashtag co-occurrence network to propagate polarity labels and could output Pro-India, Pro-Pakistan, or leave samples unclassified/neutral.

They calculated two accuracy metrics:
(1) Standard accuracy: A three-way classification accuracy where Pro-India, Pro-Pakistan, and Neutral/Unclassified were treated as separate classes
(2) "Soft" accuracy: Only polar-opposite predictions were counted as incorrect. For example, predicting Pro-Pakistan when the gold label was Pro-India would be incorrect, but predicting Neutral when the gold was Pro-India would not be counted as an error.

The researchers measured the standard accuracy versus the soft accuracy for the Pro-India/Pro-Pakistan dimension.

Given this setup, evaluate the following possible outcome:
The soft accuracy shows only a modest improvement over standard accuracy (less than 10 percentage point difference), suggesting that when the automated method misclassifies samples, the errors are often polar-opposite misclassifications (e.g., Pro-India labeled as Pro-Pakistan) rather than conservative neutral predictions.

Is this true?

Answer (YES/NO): NO